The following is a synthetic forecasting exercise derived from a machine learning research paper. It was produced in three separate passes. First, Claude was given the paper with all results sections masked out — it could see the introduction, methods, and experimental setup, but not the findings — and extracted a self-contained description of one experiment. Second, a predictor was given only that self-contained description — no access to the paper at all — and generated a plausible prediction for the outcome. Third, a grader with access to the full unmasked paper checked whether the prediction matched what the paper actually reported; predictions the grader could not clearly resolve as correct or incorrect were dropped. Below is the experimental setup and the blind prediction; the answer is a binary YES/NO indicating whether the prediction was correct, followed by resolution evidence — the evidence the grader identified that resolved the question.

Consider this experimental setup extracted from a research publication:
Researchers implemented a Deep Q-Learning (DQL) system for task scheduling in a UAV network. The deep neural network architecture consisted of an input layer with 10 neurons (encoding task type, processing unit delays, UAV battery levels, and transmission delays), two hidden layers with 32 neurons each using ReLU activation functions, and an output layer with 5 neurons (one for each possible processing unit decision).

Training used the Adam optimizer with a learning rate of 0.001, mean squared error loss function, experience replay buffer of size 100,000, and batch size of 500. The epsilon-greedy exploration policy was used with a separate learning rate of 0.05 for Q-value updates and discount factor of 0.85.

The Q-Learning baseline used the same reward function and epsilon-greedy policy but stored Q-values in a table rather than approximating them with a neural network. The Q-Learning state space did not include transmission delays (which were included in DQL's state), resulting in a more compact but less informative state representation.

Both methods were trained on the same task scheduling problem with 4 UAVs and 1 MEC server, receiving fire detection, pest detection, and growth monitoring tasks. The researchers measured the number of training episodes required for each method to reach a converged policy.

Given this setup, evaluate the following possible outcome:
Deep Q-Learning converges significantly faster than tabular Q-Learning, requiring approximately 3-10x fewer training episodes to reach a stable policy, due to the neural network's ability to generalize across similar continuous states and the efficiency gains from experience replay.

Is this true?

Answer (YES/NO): NO